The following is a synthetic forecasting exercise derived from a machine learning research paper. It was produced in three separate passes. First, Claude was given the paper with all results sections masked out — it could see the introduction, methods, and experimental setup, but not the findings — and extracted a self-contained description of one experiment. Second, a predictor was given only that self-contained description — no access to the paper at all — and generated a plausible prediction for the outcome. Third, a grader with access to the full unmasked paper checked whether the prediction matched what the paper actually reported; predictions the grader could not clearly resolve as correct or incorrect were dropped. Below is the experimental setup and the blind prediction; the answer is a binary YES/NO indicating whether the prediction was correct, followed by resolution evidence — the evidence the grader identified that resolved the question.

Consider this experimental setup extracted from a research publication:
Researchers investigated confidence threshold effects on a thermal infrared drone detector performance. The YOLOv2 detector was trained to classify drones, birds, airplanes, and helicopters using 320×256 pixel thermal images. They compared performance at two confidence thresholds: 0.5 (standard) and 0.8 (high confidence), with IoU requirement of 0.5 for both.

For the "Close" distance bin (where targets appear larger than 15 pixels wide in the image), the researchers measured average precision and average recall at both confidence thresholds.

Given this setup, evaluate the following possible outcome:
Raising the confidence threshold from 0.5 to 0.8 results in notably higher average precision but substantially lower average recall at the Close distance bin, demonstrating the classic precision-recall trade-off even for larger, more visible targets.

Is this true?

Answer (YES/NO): YES